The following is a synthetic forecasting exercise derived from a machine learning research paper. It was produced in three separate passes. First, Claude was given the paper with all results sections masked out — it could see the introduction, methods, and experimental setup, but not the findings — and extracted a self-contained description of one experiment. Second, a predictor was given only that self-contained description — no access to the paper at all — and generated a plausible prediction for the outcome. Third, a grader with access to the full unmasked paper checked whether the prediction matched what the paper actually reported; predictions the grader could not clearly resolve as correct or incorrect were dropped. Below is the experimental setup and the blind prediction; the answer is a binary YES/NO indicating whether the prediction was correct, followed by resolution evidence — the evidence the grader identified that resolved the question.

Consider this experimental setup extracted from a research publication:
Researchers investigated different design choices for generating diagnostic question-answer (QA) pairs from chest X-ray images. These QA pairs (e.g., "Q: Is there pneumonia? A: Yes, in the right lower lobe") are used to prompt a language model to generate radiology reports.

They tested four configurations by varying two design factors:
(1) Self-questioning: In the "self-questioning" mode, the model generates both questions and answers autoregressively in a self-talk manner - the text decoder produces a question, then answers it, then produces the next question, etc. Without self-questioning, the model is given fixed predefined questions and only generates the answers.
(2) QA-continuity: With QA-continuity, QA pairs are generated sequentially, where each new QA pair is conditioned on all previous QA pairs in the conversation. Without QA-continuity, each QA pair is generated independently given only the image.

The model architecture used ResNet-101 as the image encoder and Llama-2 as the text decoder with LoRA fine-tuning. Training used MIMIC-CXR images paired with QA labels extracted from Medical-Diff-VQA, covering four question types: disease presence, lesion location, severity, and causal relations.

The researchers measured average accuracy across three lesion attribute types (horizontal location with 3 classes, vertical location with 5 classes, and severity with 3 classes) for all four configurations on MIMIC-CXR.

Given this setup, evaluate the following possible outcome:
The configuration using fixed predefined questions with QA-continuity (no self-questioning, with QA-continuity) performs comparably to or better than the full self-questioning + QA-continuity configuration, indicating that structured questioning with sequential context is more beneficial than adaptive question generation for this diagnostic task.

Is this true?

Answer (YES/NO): NO